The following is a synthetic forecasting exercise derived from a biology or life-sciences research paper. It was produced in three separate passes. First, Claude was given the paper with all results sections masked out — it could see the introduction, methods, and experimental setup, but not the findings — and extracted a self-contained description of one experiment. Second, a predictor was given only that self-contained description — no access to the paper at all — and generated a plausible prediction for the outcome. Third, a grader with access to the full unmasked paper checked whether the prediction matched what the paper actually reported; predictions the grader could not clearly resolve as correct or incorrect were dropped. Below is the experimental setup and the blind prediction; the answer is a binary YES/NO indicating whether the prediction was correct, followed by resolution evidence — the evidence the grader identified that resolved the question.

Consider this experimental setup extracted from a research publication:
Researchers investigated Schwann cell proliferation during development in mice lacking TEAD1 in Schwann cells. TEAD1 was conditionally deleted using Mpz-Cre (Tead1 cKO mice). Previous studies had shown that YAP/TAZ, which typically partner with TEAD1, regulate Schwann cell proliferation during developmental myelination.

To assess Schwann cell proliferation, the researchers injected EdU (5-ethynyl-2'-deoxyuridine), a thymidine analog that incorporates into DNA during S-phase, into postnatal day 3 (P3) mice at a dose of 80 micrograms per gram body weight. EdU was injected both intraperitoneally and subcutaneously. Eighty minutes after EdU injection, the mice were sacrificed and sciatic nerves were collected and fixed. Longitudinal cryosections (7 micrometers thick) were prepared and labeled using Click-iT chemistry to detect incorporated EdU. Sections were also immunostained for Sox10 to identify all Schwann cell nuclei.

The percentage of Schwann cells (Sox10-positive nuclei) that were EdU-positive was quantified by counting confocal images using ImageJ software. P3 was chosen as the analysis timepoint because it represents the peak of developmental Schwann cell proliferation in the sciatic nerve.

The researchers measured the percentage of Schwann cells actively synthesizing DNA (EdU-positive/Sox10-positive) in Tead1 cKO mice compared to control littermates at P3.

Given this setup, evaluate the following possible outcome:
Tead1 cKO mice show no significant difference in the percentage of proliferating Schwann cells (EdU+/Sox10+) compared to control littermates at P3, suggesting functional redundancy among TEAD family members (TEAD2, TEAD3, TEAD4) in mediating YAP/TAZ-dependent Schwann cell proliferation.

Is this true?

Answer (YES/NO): NO